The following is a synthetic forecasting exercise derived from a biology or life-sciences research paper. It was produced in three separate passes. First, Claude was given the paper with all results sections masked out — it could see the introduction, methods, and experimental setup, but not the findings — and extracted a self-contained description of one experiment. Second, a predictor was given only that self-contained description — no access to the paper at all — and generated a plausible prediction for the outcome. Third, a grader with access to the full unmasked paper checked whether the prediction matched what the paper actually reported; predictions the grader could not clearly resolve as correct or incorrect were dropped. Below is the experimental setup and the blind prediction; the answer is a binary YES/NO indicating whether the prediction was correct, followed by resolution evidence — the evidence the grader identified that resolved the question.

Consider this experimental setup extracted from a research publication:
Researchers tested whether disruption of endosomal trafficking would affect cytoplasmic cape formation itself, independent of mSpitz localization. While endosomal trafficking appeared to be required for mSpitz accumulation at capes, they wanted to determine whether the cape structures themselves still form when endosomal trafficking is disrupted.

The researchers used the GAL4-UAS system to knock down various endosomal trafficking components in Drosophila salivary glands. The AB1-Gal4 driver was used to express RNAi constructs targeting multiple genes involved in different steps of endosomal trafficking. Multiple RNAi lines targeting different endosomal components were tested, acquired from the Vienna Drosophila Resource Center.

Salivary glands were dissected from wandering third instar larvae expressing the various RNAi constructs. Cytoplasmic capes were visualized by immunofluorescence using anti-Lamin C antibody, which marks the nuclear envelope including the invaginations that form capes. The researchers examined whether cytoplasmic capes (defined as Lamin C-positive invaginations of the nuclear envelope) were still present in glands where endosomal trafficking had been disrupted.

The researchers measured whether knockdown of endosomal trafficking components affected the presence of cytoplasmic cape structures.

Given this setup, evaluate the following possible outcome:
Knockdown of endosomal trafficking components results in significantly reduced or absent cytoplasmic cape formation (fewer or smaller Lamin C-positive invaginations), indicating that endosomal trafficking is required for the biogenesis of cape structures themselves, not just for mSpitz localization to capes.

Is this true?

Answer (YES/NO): NO